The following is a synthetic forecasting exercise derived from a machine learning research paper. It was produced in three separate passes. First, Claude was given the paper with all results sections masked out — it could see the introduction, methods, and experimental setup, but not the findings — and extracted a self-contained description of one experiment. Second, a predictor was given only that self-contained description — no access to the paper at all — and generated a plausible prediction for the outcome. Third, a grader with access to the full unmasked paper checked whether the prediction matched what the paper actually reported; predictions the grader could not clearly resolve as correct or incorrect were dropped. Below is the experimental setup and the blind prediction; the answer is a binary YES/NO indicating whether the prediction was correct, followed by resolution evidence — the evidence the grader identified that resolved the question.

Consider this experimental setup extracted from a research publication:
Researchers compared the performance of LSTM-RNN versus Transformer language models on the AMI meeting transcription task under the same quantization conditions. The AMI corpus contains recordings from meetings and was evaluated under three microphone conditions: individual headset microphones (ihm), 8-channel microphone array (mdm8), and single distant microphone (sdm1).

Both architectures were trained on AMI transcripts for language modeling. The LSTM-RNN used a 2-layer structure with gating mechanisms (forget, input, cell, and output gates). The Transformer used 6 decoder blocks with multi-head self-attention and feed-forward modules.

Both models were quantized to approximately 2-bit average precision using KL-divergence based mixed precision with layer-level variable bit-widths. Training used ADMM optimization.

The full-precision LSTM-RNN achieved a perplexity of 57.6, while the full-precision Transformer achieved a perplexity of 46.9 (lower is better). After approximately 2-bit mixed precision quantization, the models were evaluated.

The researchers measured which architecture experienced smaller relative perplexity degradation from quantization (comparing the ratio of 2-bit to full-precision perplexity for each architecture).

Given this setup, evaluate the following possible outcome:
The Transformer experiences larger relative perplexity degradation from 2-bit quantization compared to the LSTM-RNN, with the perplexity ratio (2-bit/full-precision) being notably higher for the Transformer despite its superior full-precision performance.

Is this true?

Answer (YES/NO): NO